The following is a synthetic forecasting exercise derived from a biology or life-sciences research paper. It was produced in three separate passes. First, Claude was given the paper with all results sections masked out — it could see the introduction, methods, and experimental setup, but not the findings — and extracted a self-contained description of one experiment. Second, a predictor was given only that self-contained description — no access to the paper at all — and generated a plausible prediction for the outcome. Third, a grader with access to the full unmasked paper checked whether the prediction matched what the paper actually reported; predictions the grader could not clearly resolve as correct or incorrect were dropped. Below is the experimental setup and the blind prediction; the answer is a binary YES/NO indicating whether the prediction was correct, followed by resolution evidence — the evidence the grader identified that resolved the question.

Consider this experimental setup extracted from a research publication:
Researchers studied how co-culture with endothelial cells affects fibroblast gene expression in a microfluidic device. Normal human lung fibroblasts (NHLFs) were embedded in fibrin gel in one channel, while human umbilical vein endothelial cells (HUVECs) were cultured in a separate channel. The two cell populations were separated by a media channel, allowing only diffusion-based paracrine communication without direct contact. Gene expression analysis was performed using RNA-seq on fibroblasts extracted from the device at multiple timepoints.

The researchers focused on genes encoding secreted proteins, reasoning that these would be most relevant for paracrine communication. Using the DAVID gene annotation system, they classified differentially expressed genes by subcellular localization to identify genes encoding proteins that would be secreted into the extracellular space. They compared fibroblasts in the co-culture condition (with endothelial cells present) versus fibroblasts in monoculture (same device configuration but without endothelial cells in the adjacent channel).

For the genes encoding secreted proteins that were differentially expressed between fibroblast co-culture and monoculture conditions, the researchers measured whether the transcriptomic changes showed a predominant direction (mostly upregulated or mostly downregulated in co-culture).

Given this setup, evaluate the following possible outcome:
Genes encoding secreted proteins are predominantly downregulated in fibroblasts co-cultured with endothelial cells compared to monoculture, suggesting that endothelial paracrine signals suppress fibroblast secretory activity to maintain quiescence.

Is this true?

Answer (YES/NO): YES